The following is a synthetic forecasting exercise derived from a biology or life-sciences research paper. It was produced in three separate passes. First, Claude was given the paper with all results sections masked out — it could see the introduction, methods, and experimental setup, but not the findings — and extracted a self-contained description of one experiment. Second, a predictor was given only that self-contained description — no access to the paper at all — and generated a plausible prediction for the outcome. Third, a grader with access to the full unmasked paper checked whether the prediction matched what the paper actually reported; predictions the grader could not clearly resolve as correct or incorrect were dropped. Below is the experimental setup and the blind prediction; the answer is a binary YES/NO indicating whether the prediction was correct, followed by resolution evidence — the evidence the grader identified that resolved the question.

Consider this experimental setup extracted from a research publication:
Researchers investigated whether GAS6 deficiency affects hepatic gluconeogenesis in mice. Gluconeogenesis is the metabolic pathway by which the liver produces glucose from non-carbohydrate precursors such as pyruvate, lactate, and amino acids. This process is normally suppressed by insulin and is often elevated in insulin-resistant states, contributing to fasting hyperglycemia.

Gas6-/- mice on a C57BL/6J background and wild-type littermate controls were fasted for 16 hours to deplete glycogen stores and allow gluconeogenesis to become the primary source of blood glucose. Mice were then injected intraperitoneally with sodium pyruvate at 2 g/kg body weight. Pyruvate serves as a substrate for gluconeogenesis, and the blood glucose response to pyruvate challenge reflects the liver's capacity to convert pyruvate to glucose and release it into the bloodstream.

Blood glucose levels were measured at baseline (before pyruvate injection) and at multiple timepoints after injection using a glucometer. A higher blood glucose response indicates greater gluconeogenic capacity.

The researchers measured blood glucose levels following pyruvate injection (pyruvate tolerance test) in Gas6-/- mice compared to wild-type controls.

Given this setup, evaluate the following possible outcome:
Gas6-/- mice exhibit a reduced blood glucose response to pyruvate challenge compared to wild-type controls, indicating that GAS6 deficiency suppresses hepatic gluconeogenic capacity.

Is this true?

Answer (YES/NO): NO